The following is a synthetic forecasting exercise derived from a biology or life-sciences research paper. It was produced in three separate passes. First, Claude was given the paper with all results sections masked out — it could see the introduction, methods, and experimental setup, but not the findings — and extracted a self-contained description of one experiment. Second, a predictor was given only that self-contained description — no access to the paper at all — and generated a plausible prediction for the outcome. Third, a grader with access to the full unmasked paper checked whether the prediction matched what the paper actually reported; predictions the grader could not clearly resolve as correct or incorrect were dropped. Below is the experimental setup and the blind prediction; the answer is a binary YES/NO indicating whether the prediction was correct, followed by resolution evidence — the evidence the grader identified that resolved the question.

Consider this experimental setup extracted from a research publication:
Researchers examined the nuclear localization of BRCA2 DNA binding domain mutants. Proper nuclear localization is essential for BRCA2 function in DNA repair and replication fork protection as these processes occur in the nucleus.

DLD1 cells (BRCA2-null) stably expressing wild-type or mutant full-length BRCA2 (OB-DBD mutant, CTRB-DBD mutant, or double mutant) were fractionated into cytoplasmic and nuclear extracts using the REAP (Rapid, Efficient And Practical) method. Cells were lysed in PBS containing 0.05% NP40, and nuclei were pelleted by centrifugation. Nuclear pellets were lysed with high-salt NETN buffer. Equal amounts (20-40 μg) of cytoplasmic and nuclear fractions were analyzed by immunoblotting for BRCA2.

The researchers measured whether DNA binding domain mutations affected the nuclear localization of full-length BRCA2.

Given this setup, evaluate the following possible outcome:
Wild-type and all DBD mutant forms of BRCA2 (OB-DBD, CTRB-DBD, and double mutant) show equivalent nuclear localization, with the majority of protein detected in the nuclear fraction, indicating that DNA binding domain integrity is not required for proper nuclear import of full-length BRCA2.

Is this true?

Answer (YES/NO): NO